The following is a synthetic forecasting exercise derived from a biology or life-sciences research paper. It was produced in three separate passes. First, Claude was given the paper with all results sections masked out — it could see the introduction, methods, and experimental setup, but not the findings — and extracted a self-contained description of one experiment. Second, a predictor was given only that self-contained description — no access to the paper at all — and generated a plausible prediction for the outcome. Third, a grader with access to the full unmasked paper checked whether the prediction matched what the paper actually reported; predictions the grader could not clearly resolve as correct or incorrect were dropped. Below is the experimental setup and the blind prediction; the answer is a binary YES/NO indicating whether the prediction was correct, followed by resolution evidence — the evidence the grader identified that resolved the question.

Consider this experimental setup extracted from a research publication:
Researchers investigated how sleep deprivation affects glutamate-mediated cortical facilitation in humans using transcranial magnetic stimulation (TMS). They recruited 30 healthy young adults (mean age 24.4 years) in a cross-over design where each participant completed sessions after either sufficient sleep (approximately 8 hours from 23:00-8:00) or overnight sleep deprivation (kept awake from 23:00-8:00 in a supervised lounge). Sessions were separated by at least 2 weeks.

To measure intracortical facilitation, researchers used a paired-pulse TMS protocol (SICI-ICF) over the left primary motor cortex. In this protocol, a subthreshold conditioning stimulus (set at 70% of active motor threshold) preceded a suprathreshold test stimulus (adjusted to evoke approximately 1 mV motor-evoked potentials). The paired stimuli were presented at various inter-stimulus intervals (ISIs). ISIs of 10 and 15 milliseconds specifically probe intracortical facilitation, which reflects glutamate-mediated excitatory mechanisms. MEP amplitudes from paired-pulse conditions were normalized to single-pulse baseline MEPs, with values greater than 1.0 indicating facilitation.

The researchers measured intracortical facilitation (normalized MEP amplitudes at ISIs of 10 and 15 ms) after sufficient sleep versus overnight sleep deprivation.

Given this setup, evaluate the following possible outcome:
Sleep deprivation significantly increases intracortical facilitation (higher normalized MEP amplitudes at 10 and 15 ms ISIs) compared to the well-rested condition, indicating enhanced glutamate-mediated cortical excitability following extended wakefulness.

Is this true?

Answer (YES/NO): YES